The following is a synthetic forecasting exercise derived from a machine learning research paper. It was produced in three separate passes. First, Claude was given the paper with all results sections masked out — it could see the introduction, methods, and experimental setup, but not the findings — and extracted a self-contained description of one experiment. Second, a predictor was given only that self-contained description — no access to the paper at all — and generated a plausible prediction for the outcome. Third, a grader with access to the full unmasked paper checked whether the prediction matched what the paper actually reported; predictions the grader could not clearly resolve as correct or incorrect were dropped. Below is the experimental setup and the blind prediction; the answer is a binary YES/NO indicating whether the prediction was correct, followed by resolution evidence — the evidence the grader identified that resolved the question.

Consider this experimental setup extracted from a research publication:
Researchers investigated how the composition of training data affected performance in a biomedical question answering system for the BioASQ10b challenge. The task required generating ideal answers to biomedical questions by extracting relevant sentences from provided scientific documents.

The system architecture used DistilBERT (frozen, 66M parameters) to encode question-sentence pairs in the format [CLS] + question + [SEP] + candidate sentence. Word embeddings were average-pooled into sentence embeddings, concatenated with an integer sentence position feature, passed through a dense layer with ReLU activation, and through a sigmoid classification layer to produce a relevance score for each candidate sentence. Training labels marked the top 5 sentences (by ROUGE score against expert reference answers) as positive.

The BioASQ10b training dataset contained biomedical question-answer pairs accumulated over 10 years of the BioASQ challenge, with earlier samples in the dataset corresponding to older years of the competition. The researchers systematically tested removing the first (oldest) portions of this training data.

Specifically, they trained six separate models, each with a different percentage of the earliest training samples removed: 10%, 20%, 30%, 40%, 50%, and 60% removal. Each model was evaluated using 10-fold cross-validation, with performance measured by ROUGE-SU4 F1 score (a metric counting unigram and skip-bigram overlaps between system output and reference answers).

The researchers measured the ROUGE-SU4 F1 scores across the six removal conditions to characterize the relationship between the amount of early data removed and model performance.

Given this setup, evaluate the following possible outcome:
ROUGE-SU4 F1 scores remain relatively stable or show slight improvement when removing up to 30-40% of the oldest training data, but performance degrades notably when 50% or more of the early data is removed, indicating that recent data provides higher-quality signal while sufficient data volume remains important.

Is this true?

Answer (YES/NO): NO